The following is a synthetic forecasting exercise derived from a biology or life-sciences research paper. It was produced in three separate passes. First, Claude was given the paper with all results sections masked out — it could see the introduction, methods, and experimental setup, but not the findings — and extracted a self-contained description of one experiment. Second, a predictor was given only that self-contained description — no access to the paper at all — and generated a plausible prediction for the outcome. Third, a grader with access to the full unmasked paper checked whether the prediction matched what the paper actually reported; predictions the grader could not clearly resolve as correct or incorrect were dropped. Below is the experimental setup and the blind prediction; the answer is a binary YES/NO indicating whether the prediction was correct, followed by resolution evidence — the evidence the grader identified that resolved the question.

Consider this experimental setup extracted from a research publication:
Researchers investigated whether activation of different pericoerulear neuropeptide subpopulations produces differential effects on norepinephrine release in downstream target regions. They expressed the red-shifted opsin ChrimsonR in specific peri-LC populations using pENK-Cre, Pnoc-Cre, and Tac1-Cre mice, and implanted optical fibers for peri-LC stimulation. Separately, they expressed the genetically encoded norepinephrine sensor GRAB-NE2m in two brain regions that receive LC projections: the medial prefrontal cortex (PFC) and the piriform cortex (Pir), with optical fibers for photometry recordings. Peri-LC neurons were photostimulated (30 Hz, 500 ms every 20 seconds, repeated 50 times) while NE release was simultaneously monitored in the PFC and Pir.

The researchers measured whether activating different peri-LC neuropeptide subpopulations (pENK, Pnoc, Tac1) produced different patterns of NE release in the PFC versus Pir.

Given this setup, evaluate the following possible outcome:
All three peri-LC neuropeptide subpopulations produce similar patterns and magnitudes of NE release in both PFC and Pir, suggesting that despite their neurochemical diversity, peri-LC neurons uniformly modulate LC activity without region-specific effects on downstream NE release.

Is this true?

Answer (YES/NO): NO